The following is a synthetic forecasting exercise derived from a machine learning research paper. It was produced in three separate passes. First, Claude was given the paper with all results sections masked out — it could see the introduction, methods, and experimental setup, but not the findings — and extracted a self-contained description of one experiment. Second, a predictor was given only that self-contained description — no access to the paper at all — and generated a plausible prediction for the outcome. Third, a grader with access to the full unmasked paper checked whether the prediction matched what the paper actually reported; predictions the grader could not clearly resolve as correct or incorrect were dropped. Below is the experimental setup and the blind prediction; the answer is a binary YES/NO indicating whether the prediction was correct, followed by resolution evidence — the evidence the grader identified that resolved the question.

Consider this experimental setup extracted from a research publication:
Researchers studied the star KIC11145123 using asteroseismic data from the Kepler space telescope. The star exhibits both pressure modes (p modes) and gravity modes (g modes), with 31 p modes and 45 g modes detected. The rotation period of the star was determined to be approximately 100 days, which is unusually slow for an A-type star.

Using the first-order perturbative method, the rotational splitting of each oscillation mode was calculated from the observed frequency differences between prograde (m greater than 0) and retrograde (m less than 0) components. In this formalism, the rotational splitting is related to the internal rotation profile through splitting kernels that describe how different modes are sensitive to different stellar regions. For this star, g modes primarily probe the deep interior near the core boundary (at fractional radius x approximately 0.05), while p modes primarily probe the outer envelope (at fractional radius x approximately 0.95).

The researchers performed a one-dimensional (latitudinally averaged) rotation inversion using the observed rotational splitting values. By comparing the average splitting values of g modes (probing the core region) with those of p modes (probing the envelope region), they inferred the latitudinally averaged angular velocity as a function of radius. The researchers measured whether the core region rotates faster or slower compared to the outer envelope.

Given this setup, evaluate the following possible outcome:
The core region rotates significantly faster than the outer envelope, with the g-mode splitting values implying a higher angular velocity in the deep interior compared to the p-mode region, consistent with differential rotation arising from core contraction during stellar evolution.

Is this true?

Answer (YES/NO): NO